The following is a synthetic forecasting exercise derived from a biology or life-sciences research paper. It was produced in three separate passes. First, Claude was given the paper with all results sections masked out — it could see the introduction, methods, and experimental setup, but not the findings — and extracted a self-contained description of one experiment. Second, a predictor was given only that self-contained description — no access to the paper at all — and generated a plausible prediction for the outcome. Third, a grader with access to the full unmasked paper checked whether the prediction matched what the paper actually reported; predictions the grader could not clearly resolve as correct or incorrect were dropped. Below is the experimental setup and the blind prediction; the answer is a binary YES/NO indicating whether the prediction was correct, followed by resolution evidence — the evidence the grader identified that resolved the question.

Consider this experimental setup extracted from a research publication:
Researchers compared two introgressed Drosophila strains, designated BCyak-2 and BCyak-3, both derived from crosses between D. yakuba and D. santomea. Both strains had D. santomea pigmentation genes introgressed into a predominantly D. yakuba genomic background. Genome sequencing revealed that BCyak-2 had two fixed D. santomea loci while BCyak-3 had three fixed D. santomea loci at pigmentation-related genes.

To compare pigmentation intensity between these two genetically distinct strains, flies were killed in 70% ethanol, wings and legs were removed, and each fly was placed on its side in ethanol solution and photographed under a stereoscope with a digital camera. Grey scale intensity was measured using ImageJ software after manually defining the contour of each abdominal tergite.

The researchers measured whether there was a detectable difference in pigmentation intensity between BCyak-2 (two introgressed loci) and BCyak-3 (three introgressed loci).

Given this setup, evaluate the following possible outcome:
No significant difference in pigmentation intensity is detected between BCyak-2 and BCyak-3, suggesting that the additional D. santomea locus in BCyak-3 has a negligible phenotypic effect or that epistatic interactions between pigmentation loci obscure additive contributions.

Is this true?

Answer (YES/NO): YES